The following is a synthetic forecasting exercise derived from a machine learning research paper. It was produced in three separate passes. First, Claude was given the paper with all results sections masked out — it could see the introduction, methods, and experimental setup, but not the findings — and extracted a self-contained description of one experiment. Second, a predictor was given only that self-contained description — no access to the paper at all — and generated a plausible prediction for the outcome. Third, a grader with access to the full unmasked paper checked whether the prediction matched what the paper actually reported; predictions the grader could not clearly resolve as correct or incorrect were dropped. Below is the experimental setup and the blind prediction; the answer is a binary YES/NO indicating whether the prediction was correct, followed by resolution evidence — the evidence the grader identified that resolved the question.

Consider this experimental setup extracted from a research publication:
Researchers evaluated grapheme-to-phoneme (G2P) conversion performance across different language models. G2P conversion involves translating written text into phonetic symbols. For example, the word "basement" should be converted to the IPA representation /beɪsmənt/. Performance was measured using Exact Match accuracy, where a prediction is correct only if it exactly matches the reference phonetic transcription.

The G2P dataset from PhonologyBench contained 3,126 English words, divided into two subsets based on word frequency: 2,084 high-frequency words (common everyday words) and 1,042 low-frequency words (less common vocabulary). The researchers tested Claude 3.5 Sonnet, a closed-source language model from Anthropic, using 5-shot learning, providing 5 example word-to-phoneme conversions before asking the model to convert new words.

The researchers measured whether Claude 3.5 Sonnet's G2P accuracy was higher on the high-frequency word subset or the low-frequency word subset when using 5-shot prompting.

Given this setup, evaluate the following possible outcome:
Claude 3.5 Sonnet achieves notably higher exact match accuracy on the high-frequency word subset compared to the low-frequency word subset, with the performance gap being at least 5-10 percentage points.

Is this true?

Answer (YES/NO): YES